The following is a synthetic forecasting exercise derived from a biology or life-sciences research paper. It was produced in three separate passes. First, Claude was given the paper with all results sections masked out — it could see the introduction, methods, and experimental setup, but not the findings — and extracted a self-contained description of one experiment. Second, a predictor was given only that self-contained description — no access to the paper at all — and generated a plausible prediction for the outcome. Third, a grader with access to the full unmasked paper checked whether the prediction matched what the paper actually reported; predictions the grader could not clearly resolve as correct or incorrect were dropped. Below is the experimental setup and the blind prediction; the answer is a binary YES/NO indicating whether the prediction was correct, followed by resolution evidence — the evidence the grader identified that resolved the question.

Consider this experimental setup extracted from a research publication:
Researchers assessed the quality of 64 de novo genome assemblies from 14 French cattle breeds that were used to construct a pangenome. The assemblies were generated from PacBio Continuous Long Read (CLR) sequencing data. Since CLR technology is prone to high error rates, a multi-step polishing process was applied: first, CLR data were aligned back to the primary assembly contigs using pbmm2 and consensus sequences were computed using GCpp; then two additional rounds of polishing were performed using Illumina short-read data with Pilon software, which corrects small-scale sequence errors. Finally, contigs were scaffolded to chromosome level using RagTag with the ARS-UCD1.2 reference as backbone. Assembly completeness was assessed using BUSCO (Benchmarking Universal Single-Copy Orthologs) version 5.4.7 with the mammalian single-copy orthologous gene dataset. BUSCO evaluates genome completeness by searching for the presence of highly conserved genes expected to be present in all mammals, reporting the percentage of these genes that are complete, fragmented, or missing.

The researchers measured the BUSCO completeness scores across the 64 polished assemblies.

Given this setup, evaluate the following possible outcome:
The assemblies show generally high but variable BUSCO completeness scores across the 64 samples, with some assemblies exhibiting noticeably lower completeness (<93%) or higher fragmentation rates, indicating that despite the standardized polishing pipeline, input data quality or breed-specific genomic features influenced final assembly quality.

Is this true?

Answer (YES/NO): NO